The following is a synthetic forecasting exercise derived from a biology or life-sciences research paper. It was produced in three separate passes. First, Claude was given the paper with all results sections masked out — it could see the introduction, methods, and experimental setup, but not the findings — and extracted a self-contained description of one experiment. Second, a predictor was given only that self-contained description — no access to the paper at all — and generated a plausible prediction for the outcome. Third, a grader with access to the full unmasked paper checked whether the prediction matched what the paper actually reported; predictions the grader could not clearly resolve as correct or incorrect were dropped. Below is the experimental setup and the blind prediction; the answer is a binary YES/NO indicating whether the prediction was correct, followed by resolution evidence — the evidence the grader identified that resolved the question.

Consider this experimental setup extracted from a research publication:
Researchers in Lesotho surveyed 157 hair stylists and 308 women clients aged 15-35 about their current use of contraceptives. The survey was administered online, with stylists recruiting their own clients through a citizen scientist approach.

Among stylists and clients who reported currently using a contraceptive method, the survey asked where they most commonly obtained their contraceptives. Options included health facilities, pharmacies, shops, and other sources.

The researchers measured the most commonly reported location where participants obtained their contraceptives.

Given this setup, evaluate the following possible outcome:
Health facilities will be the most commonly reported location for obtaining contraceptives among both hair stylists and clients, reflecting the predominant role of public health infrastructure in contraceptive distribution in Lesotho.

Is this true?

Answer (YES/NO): YES